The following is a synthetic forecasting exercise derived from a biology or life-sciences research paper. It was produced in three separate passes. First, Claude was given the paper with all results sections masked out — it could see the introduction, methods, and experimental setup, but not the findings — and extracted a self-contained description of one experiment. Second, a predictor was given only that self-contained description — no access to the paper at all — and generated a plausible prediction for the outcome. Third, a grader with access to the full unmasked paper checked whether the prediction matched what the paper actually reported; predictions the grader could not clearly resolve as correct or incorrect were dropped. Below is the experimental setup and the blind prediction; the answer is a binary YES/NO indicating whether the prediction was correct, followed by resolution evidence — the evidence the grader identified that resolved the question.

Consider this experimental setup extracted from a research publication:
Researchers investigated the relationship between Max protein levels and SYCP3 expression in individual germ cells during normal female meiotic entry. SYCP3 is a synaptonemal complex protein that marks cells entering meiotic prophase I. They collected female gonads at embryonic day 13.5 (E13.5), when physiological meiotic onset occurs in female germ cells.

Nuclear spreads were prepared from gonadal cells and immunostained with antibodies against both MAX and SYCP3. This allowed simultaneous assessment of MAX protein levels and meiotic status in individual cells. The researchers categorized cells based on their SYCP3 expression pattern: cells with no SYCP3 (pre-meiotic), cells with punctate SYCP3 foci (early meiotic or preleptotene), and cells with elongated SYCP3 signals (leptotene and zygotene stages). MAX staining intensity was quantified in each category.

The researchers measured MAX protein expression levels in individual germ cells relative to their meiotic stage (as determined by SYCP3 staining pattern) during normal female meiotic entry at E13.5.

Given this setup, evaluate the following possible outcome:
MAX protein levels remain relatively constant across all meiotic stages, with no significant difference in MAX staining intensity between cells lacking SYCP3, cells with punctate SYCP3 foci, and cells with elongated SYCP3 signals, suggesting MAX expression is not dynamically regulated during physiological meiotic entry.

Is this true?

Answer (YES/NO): NO